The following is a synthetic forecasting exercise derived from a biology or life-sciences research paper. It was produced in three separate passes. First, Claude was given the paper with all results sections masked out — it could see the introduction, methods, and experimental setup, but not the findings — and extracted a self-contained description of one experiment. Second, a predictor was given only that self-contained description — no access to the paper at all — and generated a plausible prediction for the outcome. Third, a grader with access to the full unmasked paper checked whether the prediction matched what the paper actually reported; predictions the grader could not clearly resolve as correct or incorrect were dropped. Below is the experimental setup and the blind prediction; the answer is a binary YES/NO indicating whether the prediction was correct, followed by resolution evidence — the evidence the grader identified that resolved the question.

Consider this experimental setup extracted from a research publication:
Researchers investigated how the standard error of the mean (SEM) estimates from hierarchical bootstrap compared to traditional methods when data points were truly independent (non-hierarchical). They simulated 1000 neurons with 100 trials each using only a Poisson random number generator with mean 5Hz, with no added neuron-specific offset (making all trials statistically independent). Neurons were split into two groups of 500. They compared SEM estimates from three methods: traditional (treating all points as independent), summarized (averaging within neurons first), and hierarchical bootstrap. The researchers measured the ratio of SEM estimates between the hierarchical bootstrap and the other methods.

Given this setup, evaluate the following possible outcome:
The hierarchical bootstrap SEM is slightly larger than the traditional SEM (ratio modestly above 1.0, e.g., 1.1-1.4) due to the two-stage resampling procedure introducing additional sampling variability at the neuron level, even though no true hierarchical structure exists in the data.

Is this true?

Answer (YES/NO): YES